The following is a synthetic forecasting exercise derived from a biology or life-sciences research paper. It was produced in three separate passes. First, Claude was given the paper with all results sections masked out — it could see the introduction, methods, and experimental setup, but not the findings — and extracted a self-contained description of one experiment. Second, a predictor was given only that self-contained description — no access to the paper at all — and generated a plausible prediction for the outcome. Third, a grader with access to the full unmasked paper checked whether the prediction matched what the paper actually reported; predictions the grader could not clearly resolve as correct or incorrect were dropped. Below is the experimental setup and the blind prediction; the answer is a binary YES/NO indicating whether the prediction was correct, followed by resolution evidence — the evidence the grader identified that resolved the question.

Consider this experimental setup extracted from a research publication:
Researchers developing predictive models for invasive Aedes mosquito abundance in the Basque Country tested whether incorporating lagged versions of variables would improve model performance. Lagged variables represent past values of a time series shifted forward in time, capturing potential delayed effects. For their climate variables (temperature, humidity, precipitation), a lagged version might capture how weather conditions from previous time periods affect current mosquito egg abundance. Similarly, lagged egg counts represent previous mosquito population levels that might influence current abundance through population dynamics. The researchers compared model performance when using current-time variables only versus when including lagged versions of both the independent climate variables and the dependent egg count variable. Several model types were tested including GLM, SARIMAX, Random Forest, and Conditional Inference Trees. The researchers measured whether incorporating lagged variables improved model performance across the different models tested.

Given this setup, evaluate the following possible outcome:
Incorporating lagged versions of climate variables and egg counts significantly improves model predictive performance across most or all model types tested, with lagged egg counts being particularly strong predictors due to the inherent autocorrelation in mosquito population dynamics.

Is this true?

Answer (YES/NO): YES